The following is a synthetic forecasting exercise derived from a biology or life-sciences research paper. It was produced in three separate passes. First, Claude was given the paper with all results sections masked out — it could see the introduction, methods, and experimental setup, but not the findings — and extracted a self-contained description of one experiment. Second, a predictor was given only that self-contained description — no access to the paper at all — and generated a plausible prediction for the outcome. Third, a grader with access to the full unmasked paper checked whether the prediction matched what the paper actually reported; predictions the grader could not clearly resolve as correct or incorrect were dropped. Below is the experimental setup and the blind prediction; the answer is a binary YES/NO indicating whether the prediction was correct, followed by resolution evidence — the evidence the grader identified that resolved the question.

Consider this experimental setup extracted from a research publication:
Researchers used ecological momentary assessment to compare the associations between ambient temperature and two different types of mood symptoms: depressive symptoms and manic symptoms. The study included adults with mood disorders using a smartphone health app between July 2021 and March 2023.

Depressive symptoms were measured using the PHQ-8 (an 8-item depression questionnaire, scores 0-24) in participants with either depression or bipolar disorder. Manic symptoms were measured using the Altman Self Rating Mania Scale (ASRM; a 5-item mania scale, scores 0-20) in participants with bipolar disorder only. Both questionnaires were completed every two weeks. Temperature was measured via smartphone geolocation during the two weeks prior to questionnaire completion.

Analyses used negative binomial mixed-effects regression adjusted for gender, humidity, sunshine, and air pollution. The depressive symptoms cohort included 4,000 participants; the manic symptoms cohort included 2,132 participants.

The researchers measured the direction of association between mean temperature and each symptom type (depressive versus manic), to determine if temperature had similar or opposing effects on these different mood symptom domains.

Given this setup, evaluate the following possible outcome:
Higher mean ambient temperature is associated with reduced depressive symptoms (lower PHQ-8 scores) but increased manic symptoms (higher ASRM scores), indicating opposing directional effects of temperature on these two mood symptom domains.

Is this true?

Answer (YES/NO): YES